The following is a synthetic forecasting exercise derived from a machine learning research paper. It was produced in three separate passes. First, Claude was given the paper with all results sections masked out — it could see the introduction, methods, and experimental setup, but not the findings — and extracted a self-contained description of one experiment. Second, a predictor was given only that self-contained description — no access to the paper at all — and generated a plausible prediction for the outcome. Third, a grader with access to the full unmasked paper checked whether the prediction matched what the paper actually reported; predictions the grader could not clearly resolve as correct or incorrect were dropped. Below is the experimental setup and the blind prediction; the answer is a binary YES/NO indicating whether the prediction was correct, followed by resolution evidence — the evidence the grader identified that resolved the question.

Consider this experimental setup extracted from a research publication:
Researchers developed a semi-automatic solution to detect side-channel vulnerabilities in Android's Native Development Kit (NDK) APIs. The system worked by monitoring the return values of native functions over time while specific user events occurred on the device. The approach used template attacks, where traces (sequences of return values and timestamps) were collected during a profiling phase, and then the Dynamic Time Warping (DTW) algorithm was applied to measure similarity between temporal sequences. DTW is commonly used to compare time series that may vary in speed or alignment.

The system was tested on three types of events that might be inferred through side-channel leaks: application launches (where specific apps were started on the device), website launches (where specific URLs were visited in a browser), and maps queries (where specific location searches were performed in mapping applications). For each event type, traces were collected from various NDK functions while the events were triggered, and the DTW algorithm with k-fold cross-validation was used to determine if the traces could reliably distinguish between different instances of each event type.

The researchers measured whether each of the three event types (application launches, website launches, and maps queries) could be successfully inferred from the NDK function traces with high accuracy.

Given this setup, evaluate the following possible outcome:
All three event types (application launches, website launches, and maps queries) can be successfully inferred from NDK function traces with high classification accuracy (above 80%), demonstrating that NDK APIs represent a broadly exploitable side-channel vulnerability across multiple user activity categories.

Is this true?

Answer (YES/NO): NO